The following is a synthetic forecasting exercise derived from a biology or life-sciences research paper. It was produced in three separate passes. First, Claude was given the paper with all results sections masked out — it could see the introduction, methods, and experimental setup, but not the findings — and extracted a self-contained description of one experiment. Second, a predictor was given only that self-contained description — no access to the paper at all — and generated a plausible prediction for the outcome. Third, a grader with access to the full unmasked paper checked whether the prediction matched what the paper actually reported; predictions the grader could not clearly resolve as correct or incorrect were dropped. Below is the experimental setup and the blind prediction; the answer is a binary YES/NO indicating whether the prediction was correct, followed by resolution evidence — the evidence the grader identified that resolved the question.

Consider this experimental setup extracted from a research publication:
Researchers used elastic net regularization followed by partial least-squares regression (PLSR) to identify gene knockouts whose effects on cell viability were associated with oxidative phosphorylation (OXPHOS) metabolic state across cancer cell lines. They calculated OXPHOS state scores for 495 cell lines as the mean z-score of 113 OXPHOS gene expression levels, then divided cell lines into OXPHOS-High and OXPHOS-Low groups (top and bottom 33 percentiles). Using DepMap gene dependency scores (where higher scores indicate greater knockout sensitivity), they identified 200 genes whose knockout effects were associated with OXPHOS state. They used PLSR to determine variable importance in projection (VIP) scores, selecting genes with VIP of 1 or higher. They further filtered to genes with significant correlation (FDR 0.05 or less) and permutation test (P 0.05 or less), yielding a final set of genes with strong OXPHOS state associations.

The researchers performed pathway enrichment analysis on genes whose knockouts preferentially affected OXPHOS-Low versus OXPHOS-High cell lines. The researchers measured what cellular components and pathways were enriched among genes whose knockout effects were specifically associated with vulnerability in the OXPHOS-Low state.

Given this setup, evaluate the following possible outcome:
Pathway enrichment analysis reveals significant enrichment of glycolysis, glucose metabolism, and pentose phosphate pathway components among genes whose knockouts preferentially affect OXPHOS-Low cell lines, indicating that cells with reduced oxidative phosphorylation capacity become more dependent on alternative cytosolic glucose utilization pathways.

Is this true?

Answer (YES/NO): NO